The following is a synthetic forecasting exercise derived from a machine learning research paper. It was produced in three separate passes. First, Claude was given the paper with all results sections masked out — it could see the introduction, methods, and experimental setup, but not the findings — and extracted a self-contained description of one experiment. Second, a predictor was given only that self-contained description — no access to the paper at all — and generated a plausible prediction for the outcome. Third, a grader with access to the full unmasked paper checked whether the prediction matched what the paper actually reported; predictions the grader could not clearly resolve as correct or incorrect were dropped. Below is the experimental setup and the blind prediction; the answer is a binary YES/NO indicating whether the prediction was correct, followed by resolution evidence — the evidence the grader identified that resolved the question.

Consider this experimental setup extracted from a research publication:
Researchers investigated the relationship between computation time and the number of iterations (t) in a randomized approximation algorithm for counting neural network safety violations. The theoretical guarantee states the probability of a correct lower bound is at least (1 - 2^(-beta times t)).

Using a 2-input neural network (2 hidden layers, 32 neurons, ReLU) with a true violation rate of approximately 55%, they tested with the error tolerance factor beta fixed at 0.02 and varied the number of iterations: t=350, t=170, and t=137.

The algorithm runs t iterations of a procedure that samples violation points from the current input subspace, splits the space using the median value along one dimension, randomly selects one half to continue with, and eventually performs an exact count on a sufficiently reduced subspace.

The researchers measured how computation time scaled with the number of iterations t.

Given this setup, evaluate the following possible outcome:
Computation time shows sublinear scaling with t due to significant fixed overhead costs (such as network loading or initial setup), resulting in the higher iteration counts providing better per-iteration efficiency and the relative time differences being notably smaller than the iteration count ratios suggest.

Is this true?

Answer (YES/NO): NO